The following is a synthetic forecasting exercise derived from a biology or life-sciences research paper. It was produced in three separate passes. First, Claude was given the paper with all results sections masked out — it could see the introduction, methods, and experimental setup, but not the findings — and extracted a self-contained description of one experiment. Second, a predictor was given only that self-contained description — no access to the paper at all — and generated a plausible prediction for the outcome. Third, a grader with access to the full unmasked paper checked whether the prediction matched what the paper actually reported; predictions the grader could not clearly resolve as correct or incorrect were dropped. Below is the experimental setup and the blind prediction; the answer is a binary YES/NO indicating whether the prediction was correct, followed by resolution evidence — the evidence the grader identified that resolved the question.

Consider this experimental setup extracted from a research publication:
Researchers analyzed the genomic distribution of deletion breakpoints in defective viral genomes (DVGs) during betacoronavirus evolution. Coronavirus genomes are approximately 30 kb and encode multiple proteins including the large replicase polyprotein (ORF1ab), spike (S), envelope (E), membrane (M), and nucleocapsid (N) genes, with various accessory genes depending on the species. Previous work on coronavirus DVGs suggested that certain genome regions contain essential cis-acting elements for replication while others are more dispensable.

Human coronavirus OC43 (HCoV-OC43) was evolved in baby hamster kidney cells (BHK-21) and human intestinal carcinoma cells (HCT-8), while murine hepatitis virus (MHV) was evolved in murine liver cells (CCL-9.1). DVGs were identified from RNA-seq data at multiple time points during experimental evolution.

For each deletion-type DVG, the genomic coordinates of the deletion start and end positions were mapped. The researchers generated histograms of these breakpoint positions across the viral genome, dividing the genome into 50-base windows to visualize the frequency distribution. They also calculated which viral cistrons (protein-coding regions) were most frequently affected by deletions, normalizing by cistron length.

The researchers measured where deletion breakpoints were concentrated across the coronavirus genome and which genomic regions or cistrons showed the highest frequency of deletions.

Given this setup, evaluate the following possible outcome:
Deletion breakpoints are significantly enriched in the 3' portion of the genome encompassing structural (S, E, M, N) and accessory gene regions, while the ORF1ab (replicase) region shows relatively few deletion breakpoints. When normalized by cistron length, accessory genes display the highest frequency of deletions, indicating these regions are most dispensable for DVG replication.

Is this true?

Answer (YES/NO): NO